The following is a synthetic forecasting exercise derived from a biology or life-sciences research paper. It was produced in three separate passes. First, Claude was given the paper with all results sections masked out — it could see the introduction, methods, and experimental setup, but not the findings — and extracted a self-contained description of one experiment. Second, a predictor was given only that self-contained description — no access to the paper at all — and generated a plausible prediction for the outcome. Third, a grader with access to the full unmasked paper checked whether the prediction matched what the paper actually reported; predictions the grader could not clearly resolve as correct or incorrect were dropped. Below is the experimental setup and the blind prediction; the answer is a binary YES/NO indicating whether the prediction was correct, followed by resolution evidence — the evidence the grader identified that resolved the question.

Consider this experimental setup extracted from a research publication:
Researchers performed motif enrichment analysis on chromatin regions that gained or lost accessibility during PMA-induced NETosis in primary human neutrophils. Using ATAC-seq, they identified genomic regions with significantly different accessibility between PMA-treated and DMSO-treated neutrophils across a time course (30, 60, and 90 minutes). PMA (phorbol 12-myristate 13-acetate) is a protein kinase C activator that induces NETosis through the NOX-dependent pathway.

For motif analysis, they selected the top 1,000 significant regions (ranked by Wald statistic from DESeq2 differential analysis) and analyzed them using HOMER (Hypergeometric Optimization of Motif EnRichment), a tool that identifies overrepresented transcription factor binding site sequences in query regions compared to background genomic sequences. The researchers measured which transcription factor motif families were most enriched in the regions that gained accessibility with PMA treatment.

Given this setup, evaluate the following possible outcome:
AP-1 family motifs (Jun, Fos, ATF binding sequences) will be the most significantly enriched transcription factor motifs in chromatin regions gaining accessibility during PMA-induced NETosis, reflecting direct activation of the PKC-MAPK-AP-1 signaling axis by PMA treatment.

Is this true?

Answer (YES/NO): YES